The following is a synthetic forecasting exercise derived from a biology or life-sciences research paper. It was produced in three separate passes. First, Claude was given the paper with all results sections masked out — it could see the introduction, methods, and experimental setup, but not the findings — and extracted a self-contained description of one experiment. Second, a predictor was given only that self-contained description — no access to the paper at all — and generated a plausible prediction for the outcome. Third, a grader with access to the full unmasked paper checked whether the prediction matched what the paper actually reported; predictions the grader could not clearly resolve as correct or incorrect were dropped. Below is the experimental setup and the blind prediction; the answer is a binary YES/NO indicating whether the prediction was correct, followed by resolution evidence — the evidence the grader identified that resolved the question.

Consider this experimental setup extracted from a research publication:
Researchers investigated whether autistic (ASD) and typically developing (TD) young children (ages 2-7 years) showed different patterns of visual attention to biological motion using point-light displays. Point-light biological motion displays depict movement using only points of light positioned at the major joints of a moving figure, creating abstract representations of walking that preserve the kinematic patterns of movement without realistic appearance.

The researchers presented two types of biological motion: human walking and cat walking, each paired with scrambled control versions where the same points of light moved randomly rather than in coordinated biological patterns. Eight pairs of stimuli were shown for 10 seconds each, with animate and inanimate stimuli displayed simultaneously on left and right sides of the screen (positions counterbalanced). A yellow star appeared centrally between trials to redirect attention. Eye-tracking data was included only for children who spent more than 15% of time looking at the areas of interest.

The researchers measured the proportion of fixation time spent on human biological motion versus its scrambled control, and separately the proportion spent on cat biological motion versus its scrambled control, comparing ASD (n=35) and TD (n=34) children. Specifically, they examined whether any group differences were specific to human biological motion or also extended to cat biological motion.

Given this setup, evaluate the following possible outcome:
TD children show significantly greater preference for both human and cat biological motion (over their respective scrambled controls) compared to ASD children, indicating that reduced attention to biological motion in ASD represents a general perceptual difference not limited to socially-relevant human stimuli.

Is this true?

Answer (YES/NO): NO